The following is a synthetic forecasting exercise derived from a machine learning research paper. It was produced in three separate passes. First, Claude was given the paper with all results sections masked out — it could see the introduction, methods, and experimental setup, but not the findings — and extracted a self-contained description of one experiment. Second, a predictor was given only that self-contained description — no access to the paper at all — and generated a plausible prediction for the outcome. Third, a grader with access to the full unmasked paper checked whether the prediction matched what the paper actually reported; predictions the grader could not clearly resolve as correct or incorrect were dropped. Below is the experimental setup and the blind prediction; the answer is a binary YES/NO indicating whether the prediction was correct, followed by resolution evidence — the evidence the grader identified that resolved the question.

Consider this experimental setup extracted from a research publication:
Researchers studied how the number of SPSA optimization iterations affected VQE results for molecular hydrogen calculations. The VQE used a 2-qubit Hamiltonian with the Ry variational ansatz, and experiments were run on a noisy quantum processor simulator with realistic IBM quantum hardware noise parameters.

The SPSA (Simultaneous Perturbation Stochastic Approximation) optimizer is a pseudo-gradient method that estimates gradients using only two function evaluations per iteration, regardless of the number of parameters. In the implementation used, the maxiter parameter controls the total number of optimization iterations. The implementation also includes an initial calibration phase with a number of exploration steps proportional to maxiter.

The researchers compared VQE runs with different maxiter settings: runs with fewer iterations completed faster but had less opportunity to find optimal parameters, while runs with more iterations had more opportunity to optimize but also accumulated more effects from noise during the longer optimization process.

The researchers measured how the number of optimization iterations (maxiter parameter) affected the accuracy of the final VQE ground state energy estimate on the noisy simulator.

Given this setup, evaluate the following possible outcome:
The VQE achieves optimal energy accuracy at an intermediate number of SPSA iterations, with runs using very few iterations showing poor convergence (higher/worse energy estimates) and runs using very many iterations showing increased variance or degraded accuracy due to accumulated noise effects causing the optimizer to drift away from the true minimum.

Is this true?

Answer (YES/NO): NO